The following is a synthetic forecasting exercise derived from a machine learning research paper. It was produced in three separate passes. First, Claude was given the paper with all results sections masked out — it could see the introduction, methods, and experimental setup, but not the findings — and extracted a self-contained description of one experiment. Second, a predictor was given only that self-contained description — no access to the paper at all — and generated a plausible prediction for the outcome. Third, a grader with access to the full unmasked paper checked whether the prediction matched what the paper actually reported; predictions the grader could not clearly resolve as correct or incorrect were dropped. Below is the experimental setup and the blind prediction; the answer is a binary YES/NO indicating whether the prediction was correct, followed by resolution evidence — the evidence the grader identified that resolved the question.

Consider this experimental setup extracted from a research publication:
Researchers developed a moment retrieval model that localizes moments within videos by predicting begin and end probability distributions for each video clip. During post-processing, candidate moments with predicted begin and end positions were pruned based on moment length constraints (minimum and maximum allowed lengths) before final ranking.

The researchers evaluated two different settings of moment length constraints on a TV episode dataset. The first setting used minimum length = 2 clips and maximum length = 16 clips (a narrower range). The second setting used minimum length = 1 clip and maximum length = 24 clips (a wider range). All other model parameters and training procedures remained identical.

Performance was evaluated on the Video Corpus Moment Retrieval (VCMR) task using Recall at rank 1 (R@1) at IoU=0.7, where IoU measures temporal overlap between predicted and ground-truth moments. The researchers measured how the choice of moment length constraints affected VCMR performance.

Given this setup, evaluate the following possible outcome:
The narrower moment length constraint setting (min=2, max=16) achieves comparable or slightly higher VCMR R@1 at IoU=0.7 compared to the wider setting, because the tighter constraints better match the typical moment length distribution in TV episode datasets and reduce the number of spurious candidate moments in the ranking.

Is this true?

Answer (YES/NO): NO